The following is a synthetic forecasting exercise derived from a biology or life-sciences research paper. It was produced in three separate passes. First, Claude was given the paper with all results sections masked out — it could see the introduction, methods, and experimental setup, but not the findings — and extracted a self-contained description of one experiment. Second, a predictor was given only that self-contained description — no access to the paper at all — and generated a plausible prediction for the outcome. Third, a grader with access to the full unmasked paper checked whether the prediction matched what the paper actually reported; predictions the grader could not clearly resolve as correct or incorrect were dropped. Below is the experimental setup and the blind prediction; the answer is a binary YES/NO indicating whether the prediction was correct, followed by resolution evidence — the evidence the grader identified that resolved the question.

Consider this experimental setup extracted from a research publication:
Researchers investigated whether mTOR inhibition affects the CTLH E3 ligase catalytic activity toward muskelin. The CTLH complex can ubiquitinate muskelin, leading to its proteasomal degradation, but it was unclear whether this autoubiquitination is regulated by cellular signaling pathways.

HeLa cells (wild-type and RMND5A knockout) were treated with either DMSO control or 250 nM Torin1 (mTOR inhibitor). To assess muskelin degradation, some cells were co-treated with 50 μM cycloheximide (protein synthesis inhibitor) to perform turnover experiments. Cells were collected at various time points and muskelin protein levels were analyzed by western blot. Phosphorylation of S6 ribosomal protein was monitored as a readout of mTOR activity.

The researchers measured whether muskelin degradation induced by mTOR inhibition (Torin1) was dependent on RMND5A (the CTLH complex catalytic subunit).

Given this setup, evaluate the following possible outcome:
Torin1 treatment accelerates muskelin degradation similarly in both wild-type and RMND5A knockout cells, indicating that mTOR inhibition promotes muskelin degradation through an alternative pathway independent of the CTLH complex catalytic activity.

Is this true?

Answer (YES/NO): NO